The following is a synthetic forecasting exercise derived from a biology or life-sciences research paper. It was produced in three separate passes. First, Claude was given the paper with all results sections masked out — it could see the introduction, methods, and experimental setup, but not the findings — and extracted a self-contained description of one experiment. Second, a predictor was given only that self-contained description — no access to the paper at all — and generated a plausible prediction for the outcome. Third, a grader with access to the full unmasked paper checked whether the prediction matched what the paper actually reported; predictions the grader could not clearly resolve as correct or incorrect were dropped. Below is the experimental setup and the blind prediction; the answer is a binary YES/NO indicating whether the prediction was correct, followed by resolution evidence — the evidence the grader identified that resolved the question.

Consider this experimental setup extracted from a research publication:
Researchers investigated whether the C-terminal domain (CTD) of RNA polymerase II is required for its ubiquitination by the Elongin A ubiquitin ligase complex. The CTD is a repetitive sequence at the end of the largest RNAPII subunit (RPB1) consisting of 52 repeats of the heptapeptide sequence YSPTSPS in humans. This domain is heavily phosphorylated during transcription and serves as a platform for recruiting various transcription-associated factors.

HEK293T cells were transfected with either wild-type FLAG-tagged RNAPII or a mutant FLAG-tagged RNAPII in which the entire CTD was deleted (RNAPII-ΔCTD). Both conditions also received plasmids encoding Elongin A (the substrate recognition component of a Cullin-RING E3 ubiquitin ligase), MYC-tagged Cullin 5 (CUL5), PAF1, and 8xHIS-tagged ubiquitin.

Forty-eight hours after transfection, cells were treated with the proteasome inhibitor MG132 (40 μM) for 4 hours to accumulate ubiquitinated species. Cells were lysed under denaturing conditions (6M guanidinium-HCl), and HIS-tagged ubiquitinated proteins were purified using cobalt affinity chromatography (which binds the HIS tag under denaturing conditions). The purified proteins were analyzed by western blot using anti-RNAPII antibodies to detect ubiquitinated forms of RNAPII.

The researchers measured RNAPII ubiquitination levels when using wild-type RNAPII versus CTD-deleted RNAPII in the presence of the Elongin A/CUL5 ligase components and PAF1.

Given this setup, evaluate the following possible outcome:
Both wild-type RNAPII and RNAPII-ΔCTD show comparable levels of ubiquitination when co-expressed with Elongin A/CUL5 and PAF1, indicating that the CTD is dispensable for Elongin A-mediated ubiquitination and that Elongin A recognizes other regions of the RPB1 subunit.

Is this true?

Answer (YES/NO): NO